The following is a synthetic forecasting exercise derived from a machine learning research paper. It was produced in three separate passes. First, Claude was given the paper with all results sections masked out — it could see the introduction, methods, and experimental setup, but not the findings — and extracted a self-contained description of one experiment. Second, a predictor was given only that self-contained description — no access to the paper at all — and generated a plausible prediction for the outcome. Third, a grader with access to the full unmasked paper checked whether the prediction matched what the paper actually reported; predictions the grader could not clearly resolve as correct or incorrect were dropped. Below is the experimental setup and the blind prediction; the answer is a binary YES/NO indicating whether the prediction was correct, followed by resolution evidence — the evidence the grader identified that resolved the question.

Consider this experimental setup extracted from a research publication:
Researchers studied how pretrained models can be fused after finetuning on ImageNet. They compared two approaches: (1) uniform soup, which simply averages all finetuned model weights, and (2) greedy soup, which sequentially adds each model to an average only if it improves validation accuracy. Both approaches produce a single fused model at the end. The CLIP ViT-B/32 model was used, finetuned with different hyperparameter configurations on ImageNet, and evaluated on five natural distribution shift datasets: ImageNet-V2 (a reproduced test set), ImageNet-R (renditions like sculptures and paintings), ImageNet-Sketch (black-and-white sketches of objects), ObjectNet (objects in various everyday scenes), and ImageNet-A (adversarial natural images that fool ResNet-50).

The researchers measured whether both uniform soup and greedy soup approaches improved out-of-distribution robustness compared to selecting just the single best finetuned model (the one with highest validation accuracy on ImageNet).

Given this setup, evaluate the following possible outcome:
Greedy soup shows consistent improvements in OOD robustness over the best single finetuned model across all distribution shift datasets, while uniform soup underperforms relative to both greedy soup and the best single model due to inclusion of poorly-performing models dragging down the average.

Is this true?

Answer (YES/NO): NO